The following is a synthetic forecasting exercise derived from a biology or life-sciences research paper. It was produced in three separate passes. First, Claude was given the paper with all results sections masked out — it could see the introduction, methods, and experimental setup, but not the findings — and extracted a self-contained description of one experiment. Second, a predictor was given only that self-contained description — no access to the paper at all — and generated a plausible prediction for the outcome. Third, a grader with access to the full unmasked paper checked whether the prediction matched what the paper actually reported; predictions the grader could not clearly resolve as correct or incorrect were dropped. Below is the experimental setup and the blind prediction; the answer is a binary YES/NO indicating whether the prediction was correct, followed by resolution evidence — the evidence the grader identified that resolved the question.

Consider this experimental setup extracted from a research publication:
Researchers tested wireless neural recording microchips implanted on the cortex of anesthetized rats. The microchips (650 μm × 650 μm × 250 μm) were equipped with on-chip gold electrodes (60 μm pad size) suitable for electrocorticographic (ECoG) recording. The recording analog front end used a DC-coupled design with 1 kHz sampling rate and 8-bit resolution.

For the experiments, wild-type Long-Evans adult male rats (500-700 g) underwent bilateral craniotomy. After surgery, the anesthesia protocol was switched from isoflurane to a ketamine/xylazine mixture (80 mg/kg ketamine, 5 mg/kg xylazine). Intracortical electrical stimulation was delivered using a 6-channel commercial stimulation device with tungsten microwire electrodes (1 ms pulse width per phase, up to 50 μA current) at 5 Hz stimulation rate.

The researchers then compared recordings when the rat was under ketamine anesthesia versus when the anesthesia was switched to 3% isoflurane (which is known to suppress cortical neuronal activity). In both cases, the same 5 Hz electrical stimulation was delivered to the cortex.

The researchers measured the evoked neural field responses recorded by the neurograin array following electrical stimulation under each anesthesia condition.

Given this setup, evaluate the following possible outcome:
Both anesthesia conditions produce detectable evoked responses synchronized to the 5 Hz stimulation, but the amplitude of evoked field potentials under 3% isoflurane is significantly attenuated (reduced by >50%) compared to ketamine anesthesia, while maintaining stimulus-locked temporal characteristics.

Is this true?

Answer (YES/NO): NO